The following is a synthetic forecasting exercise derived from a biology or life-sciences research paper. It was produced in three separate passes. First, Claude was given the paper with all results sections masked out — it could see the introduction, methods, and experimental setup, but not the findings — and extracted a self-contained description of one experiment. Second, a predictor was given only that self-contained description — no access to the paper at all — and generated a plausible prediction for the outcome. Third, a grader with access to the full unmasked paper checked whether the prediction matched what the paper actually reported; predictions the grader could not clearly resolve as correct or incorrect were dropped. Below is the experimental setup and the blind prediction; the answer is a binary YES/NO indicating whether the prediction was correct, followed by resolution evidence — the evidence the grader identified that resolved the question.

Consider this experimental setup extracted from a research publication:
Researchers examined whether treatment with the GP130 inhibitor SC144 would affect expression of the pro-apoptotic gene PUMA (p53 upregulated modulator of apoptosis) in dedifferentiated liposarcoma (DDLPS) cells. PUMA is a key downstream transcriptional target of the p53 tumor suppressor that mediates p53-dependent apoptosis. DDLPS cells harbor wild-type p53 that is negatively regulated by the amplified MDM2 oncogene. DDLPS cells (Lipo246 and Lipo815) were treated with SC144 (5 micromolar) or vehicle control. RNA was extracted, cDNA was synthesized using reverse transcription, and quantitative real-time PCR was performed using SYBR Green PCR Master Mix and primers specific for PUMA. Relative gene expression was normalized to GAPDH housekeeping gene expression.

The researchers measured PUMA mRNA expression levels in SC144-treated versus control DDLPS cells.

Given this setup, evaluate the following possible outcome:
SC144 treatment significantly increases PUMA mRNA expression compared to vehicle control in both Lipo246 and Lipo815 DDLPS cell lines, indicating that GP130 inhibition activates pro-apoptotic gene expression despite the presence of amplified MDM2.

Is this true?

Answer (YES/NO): YES